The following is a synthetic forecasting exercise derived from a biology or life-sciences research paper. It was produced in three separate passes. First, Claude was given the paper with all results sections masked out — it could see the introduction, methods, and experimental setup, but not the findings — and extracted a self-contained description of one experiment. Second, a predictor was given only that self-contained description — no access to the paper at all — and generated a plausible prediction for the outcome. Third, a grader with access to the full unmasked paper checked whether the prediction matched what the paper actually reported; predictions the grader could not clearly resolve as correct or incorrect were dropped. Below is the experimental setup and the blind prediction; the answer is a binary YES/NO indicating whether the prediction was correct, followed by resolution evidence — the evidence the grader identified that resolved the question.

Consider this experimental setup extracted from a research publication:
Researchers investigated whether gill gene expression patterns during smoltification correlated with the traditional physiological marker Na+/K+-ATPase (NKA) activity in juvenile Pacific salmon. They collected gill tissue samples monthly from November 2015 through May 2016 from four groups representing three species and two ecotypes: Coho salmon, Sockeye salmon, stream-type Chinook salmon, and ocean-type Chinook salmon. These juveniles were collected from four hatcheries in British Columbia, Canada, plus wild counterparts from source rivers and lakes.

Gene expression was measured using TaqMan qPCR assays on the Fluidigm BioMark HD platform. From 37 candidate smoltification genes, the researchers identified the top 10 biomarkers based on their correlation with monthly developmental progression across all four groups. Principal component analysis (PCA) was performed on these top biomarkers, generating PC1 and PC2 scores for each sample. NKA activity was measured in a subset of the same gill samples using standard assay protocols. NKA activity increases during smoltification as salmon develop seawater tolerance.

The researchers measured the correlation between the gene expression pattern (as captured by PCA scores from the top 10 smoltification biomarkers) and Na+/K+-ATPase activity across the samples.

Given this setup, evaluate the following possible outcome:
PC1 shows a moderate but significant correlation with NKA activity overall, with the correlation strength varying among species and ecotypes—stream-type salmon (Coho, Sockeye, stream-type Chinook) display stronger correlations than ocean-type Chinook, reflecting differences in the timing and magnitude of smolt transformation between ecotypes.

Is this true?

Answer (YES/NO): NO